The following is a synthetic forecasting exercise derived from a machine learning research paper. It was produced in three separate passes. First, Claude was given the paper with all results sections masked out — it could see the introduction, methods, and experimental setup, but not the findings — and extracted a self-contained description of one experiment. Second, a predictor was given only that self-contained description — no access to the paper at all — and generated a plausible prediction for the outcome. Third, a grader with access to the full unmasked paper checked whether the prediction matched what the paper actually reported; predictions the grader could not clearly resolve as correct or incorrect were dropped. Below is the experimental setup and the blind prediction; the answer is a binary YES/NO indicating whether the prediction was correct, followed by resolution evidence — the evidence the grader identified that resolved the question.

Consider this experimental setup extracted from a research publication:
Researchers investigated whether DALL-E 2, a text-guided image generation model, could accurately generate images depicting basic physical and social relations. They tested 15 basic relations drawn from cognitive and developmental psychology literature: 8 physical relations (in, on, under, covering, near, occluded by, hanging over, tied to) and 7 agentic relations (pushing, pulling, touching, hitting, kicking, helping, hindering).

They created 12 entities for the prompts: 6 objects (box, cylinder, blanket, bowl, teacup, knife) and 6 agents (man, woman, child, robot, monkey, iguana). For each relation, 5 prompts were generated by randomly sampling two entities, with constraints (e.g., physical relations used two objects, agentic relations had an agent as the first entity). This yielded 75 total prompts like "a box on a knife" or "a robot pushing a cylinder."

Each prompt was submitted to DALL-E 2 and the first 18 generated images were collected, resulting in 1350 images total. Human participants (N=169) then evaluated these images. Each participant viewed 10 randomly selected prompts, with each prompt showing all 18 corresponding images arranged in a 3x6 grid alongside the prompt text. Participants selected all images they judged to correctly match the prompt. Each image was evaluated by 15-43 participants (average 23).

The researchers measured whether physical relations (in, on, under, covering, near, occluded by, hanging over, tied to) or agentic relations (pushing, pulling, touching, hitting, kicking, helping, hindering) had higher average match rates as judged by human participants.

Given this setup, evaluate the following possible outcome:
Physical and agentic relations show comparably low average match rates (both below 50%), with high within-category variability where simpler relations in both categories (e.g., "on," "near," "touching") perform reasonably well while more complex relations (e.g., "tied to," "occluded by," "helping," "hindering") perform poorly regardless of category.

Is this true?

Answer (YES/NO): NO